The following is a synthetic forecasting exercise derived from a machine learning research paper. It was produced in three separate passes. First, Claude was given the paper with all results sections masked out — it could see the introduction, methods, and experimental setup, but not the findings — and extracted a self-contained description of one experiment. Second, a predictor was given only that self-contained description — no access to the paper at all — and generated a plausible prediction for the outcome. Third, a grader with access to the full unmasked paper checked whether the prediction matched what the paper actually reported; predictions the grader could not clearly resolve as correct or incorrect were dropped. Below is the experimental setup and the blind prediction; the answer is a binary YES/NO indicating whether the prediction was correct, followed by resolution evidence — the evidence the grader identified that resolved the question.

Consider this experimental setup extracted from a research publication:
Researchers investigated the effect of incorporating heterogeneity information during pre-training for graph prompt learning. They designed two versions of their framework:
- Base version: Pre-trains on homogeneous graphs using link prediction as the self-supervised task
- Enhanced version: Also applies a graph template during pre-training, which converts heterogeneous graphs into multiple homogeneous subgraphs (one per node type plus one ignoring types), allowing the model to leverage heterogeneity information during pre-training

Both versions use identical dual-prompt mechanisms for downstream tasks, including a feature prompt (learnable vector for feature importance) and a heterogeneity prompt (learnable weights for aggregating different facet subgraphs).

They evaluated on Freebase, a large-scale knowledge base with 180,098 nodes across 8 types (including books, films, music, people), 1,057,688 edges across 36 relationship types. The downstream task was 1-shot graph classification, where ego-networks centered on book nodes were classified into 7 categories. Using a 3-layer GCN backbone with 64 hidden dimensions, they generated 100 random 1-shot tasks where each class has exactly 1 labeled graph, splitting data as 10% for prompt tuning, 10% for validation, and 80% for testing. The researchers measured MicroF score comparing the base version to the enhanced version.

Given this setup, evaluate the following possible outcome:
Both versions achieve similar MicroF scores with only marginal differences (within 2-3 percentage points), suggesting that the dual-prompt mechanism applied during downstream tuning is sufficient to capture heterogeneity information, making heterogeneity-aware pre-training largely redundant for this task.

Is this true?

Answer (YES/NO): NO